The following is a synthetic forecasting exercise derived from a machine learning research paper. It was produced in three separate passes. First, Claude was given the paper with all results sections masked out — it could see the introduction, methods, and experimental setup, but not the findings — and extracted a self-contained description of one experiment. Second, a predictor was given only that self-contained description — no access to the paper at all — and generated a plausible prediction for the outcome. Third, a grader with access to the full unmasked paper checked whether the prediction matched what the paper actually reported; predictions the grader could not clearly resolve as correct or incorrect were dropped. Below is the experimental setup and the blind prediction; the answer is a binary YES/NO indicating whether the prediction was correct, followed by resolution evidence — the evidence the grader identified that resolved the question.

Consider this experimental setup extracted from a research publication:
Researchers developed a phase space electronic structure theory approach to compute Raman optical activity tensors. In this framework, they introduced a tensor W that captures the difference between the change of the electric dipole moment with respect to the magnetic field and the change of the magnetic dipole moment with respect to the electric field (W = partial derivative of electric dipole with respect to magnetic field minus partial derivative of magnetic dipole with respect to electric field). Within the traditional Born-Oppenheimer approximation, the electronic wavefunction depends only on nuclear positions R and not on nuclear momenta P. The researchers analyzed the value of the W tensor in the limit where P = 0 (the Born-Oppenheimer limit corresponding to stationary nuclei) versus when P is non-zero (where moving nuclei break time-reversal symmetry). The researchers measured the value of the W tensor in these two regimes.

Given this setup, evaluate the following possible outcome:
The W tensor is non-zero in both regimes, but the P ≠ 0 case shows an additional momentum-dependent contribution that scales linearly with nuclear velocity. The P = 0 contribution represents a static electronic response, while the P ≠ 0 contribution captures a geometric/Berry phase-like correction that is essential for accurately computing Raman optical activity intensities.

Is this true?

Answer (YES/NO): NO